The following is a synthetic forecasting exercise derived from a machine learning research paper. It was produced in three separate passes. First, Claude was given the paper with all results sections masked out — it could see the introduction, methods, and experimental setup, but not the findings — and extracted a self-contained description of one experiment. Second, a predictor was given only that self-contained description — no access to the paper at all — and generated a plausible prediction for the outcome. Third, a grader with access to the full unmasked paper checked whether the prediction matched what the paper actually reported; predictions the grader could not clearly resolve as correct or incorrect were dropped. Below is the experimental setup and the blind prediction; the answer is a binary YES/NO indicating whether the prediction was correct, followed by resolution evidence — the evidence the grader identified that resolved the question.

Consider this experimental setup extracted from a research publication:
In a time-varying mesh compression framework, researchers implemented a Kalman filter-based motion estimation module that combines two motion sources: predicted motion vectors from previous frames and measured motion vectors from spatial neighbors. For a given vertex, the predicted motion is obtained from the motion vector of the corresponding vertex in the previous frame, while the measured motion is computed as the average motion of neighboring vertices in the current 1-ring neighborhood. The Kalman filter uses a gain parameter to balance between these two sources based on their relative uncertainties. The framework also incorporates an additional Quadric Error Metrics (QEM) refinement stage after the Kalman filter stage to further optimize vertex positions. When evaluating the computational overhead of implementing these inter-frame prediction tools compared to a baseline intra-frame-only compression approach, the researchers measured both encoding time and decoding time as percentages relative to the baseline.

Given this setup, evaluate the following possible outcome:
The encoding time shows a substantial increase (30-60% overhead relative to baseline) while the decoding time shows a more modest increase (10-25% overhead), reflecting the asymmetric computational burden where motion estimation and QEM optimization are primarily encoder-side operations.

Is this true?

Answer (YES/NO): NO